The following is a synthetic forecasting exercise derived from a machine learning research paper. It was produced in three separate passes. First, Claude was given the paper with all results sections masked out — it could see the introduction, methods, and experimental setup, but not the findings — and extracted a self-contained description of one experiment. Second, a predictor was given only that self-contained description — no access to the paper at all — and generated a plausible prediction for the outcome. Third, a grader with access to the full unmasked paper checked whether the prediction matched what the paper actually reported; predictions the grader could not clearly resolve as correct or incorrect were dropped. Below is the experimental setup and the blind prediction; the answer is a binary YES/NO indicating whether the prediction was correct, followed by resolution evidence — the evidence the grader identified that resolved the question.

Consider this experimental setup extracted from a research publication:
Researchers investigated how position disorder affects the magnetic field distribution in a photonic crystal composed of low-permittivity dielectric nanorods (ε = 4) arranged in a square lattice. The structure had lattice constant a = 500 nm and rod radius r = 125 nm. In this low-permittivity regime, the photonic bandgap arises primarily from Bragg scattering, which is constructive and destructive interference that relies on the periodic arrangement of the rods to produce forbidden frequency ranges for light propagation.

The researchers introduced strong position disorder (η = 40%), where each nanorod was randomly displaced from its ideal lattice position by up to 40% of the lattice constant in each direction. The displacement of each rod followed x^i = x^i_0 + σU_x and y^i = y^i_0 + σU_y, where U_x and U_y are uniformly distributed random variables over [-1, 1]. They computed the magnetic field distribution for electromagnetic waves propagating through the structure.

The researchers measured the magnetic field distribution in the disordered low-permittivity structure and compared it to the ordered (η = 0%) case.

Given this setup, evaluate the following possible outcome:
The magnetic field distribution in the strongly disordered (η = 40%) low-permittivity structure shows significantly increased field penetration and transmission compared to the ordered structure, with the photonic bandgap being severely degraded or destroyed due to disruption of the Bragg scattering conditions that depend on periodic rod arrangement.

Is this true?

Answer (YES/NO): YES